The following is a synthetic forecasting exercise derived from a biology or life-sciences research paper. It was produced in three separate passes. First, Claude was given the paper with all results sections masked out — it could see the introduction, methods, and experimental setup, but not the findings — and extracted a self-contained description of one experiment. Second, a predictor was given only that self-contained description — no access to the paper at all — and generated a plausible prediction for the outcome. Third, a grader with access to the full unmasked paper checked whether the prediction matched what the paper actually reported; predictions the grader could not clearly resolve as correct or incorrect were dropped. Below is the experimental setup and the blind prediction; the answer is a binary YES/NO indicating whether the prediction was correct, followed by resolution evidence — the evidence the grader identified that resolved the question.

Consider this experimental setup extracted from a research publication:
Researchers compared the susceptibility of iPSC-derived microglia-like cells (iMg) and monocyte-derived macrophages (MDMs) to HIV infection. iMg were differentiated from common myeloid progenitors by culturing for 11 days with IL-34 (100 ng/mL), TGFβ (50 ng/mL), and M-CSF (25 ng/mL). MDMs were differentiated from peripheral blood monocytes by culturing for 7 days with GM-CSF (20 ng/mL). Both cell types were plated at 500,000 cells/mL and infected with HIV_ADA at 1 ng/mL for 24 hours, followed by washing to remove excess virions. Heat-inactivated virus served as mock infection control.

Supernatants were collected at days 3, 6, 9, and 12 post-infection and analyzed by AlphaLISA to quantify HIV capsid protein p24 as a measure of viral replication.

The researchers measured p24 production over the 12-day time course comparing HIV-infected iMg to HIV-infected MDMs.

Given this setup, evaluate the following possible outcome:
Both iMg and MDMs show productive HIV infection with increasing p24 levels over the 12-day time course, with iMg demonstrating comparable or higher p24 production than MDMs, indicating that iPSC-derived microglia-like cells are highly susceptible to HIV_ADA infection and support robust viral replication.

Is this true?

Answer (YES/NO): NO